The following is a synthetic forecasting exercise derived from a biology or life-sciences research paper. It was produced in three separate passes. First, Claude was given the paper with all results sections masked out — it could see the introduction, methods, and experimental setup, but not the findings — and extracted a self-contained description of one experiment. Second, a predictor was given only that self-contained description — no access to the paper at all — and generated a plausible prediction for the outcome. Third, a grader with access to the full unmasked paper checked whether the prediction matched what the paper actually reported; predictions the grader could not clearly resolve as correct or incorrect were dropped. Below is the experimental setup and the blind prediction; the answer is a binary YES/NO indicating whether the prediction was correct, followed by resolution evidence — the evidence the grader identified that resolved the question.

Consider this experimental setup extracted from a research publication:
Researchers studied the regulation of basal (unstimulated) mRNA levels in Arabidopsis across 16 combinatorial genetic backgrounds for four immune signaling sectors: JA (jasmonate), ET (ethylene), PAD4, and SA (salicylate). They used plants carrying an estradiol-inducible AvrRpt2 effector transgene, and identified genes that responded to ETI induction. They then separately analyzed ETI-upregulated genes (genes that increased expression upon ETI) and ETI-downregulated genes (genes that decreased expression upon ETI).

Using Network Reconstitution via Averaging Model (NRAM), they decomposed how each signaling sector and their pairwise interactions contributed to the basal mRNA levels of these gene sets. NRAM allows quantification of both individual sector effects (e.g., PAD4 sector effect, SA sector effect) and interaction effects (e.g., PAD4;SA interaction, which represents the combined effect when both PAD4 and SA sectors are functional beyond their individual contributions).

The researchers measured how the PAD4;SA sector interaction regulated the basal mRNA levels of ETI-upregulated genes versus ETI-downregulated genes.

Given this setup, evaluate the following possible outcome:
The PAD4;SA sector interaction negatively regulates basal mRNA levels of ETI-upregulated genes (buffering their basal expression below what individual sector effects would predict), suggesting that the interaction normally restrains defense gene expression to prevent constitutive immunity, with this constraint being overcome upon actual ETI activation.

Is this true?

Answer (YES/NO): NO